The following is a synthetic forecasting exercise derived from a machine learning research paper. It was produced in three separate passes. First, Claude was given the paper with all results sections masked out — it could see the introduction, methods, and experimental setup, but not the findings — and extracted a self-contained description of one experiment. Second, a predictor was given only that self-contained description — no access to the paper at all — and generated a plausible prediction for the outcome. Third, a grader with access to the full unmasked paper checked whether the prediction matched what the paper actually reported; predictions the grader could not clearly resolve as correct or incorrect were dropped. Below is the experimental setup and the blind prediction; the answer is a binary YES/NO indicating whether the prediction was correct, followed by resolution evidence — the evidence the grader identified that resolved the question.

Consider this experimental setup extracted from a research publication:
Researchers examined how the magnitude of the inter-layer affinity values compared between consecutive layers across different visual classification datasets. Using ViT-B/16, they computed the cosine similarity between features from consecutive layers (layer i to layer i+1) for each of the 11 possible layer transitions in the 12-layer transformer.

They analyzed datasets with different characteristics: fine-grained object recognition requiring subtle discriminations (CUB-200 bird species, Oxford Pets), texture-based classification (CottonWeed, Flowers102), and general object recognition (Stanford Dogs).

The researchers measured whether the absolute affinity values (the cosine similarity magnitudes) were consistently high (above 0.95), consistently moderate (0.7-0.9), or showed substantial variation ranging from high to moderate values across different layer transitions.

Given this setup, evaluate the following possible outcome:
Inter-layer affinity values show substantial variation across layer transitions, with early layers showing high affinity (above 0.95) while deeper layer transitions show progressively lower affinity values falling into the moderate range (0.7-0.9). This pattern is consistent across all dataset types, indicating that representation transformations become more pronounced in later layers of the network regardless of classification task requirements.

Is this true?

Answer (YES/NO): NO